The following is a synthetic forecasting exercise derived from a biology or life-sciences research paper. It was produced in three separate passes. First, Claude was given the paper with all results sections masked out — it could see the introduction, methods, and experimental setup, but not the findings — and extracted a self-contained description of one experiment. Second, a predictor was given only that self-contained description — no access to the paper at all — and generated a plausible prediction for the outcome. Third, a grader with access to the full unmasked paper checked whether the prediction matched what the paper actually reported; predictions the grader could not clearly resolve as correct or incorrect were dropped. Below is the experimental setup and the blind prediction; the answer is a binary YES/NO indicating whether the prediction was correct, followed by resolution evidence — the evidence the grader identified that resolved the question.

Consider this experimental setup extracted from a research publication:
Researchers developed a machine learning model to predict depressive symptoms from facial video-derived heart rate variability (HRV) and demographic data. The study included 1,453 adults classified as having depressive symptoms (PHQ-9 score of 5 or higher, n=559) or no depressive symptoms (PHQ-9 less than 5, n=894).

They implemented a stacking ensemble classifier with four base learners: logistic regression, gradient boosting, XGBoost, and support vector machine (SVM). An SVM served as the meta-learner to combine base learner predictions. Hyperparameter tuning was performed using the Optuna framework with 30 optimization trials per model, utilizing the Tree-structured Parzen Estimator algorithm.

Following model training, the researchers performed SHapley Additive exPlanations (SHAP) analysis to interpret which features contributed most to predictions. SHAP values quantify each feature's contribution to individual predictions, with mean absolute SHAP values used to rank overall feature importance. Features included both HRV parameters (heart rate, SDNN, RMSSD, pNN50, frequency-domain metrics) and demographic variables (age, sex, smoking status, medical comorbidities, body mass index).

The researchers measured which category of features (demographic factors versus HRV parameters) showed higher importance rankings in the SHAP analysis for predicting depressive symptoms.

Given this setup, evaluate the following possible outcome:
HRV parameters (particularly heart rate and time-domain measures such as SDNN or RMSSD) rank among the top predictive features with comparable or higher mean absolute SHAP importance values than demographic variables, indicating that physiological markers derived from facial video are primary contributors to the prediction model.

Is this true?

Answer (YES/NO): NO